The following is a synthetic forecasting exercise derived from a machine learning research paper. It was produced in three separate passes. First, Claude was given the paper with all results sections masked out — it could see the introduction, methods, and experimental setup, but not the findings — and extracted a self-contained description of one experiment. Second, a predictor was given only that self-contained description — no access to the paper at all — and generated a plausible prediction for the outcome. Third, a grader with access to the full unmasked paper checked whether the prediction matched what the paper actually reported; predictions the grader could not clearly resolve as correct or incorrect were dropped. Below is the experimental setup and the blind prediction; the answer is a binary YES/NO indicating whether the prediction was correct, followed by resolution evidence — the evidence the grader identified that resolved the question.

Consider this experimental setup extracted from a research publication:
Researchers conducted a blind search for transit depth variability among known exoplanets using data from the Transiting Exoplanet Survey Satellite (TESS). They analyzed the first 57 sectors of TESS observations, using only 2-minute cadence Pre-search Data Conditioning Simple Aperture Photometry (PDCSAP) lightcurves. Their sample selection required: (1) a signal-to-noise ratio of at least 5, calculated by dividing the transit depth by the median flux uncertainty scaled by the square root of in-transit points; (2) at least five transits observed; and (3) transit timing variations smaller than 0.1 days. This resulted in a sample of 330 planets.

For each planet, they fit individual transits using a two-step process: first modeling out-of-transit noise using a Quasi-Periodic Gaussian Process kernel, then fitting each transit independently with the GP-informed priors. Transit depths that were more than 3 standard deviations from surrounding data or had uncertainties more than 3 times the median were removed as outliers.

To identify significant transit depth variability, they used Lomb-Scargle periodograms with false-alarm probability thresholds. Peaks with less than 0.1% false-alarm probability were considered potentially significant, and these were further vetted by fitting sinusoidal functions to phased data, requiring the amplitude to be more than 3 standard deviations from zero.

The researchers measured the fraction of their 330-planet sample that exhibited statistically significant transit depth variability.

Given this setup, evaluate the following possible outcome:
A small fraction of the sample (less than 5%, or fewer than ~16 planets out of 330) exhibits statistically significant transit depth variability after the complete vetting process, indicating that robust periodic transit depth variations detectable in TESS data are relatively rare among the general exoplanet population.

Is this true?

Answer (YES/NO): YES